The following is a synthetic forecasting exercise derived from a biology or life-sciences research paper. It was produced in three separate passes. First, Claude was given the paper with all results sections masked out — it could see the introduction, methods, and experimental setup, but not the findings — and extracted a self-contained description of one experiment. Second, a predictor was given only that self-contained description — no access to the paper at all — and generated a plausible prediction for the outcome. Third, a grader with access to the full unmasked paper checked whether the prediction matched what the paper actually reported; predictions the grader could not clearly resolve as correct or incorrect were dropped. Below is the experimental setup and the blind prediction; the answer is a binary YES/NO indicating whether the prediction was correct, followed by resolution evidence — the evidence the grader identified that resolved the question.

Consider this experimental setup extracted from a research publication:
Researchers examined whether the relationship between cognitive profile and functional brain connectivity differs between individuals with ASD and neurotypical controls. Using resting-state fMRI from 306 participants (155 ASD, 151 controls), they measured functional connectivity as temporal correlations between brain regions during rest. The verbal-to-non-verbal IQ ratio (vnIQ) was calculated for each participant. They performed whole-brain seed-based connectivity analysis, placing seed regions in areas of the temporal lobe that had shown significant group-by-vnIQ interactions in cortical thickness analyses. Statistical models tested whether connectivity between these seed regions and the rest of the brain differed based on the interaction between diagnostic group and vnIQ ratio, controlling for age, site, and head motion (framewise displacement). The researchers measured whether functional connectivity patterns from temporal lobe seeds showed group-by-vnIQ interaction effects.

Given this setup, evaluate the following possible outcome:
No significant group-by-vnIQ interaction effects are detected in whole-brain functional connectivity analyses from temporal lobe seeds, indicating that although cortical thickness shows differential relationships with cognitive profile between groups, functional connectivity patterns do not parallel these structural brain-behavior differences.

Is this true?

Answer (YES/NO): NO